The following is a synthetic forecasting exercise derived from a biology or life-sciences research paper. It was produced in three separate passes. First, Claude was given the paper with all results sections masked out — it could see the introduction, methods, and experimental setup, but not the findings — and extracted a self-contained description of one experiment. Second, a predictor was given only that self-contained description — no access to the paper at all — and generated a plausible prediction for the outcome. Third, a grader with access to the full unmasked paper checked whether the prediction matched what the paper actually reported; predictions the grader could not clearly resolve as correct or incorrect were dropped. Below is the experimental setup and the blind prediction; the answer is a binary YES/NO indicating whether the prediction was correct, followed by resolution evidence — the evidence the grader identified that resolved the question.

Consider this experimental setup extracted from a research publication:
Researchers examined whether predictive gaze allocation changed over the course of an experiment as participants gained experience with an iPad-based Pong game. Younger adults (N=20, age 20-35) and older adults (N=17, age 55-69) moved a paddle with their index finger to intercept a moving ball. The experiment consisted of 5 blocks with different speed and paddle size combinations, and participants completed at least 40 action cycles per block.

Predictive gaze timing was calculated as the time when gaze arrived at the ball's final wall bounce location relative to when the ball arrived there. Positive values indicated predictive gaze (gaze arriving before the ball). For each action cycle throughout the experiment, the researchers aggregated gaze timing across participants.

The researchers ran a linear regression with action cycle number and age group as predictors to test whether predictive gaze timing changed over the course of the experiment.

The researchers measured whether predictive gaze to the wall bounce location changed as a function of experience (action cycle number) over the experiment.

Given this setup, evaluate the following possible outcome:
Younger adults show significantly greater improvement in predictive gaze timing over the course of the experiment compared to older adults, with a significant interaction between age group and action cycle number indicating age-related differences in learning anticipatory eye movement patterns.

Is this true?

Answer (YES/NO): NO